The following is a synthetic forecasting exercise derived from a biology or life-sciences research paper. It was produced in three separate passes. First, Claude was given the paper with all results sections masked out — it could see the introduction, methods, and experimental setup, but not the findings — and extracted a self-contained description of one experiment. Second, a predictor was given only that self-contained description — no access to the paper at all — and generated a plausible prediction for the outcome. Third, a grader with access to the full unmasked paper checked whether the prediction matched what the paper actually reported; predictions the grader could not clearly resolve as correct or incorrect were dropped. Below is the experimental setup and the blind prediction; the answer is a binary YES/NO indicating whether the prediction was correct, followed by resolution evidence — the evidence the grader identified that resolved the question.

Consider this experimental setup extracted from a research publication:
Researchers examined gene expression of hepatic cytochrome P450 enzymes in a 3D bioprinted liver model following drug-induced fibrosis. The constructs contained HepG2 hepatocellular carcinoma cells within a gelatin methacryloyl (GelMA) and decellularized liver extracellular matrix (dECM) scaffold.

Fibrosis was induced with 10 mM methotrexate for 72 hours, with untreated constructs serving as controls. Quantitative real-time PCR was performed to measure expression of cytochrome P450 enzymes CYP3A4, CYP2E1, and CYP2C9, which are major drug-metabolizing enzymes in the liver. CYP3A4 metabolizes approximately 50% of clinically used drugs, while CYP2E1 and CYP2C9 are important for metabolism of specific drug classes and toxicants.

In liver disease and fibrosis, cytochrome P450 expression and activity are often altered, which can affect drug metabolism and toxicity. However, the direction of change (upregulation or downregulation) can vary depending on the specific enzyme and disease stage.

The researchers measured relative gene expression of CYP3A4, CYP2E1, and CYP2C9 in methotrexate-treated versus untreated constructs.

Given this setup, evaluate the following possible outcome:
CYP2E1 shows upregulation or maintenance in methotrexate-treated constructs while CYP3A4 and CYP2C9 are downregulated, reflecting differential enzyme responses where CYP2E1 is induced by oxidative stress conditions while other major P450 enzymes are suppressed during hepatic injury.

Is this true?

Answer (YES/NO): NO